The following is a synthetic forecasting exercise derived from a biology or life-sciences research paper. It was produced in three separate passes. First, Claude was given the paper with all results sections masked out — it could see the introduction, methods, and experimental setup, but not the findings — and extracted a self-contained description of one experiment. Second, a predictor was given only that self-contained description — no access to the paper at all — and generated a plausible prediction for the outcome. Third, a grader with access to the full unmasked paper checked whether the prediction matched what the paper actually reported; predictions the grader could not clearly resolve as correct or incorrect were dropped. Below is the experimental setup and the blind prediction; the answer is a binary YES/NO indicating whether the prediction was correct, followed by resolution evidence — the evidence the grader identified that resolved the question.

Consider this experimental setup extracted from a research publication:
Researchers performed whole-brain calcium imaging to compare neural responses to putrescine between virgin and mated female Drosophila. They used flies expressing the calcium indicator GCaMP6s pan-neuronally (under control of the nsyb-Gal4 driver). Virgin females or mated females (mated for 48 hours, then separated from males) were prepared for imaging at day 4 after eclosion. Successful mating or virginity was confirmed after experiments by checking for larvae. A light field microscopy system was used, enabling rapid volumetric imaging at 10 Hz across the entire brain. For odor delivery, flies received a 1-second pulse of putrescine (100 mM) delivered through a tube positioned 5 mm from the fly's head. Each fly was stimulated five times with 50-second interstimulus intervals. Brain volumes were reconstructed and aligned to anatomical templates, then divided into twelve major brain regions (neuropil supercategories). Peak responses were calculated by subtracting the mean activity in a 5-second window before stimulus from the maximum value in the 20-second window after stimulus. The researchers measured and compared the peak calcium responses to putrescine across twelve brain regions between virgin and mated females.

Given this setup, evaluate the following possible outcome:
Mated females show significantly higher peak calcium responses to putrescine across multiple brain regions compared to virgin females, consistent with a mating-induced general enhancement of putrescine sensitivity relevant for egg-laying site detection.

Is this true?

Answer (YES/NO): NO